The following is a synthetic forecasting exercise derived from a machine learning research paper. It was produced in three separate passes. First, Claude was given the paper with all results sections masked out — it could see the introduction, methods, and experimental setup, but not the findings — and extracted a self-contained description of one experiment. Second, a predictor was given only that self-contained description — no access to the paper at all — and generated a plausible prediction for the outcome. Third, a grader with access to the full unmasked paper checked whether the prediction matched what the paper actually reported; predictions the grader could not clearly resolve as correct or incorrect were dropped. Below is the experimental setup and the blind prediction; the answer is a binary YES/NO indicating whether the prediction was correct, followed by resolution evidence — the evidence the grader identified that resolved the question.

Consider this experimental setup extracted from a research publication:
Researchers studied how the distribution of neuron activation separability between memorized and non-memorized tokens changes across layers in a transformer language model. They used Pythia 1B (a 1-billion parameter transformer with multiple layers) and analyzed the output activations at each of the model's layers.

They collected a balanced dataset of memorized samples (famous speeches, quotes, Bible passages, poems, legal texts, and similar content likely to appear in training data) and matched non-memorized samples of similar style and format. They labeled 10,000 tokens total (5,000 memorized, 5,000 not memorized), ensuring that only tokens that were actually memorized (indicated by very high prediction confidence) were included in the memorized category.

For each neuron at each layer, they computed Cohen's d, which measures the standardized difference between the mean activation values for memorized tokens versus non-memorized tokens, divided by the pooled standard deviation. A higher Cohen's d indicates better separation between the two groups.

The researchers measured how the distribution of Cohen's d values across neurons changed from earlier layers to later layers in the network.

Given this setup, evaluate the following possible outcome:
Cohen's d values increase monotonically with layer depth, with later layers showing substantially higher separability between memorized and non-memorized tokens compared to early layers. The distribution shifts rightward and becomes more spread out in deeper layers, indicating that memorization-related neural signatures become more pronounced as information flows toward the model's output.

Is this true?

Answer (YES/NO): YES